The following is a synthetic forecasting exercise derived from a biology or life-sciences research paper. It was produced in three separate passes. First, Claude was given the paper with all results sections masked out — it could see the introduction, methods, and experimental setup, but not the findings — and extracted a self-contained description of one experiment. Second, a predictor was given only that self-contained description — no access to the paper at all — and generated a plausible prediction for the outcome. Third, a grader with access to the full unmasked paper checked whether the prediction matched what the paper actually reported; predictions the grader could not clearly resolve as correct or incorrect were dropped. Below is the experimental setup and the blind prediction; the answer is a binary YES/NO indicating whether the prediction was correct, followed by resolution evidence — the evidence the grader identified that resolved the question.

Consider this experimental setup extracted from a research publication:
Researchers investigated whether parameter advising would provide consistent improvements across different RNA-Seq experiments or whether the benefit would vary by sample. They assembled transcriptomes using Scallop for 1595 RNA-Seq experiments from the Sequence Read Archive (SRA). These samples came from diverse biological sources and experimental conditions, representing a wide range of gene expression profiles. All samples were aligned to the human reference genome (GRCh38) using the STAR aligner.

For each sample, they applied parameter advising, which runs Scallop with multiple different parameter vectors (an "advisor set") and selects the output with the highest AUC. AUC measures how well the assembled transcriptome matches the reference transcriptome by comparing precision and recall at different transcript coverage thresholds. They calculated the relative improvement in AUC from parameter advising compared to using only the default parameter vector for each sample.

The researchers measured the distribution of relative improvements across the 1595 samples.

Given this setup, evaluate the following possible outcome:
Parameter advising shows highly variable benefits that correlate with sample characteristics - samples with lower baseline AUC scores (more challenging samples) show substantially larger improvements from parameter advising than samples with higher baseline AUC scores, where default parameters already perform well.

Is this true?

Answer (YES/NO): YES